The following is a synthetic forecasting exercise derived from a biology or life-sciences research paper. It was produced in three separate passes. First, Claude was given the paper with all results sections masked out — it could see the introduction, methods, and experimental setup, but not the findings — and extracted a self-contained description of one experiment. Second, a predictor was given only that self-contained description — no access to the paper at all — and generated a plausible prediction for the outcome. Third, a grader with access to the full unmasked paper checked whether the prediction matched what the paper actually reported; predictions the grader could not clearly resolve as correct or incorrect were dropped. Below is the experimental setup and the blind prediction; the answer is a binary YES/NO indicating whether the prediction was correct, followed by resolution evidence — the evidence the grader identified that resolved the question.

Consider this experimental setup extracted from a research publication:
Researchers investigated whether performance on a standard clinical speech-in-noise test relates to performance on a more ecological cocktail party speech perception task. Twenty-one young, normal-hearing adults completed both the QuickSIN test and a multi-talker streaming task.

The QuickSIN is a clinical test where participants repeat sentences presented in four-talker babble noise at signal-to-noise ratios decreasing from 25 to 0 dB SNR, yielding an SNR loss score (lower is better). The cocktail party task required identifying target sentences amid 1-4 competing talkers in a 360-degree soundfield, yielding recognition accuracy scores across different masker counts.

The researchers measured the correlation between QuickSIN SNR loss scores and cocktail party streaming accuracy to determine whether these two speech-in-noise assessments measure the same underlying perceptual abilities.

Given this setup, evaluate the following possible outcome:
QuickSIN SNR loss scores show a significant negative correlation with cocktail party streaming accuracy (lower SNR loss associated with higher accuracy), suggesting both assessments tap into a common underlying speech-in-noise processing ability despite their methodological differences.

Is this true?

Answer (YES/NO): NO